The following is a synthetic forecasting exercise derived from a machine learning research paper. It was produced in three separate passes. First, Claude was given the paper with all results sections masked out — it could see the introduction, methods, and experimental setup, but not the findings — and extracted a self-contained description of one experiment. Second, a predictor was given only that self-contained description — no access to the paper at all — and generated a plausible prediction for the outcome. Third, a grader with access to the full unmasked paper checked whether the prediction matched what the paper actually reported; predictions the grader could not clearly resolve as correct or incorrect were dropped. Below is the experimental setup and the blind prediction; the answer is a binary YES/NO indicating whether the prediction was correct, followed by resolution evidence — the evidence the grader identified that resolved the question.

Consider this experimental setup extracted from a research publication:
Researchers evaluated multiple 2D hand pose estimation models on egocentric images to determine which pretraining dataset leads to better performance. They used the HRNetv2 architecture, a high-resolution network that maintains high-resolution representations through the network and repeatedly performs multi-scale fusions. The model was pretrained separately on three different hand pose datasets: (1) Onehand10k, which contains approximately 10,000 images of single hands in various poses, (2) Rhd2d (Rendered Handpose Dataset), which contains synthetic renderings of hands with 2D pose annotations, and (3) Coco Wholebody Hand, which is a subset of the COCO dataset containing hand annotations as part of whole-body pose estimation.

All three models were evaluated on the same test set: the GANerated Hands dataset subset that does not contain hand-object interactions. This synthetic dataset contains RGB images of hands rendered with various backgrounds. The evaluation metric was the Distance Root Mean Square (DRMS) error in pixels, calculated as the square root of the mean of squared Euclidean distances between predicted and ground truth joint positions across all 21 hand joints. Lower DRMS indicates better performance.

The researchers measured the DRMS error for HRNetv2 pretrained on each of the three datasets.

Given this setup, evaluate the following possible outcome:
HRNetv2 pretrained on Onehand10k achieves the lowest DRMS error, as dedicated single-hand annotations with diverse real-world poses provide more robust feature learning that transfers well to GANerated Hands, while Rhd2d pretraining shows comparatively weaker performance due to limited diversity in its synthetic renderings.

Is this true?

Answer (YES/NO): NO